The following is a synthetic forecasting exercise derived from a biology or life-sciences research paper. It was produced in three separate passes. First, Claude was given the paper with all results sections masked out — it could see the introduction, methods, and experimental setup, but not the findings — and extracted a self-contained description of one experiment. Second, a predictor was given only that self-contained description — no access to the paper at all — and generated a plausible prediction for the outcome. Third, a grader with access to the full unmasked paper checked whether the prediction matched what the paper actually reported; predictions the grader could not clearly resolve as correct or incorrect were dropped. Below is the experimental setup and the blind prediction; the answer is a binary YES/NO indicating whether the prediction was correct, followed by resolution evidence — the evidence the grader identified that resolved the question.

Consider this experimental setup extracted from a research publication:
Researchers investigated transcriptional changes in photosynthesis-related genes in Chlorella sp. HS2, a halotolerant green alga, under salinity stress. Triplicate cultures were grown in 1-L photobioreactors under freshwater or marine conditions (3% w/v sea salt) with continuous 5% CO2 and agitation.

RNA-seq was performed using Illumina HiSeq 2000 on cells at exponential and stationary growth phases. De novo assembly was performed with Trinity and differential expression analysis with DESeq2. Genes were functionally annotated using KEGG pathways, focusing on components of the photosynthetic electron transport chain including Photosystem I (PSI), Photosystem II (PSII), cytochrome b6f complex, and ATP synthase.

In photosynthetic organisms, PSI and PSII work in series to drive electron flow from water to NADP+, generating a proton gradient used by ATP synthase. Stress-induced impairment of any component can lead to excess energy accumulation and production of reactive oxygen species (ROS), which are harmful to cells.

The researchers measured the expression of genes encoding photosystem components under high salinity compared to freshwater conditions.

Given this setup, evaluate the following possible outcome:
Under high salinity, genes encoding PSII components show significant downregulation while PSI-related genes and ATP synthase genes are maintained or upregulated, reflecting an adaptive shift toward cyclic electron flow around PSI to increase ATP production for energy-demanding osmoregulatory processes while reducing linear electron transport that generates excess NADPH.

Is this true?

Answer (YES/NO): NO